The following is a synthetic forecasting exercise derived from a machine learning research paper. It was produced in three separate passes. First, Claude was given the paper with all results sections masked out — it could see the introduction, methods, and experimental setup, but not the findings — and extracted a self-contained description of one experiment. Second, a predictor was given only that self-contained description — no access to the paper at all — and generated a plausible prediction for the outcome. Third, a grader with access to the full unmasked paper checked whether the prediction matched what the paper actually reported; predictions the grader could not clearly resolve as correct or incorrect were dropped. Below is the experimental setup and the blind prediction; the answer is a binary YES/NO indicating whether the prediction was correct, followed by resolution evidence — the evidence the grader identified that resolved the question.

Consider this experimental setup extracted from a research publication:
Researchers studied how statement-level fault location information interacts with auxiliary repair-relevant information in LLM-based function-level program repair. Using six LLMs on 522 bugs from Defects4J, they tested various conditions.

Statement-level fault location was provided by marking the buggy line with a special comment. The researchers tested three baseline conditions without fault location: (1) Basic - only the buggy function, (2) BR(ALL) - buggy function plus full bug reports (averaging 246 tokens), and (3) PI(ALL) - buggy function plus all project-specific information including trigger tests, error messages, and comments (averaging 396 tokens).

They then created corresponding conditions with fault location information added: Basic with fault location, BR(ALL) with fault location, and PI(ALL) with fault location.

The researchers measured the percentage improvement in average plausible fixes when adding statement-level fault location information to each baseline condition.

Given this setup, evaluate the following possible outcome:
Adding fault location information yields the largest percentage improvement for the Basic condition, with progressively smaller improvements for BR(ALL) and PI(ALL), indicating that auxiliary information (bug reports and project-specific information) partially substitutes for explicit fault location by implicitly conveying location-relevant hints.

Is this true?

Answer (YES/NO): NO